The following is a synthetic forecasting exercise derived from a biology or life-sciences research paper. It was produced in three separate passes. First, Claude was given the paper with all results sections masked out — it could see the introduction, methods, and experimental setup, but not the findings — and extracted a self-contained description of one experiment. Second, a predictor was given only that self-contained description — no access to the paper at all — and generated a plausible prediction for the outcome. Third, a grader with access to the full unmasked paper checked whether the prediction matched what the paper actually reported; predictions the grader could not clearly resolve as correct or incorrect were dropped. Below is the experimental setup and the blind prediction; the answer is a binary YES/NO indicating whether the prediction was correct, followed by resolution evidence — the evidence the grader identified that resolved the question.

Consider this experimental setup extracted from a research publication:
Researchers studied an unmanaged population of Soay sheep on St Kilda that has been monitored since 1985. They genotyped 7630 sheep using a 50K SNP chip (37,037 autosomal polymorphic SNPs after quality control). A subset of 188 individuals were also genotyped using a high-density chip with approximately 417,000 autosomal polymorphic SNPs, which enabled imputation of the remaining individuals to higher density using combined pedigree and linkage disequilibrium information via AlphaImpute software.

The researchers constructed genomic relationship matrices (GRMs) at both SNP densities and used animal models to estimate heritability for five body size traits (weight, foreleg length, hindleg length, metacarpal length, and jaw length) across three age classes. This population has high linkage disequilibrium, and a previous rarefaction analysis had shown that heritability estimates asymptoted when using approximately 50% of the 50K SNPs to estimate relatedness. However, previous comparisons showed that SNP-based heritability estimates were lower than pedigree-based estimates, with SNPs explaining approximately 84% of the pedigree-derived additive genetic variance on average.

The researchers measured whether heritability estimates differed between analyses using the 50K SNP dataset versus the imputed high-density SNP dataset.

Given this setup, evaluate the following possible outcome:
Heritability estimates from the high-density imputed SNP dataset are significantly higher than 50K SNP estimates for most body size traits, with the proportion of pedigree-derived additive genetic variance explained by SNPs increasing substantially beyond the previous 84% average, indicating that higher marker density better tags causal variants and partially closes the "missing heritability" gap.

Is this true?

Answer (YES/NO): NO